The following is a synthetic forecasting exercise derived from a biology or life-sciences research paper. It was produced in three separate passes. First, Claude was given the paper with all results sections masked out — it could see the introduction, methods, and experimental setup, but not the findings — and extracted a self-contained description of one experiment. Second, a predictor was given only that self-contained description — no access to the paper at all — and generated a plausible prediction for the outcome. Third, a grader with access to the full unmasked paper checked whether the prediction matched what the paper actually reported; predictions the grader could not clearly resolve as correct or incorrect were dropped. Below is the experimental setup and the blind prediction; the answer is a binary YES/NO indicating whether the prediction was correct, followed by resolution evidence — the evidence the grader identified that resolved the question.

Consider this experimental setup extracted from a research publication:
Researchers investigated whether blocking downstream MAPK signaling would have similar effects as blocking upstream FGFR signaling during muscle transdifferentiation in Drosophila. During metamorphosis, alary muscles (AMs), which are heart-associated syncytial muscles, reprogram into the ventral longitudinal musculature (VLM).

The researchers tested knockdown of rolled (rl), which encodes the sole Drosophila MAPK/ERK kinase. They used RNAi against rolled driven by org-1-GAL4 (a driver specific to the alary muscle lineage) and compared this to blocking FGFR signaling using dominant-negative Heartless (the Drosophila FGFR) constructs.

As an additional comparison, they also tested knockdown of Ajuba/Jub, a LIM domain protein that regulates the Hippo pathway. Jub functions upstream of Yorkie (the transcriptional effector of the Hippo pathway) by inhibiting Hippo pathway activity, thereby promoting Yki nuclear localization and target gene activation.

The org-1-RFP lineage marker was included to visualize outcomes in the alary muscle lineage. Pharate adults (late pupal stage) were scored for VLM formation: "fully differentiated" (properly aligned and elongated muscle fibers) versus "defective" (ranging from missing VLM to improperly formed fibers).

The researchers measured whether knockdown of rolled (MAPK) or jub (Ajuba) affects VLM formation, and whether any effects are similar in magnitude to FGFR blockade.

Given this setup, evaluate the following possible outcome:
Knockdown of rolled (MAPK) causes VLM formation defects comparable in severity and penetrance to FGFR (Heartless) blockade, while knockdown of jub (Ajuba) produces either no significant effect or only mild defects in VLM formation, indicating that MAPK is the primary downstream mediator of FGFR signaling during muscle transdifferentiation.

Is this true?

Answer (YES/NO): NO